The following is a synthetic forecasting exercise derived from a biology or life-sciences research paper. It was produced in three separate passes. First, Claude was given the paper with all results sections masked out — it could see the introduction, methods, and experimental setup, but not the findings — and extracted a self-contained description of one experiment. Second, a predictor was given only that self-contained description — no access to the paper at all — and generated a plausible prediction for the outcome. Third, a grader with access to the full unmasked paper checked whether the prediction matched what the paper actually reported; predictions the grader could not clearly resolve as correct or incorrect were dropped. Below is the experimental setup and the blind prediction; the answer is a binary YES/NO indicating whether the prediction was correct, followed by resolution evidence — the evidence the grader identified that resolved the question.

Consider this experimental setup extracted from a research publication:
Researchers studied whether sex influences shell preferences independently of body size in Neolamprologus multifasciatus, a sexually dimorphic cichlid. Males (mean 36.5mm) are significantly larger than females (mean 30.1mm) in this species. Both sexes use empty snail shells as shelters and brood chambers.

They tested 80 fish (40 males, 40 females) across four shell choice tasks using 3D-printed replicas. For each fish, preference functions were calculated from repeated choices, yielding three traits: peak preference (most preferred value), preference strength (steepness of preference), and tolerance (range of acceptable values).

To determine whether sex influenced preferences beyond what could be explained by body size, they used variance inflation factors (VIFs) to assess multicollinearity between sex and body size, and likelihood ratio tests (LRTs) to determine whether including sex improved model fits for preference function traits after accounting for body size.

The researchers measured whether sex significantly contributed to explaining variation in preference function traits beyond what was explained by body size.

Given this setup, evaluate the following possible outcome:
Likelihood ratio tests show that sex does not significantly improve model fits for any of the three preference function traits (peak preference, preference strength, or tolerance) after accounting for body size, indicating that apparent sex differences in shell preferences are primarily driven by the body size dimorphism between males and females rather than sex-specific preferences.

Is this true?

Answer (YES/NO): YES